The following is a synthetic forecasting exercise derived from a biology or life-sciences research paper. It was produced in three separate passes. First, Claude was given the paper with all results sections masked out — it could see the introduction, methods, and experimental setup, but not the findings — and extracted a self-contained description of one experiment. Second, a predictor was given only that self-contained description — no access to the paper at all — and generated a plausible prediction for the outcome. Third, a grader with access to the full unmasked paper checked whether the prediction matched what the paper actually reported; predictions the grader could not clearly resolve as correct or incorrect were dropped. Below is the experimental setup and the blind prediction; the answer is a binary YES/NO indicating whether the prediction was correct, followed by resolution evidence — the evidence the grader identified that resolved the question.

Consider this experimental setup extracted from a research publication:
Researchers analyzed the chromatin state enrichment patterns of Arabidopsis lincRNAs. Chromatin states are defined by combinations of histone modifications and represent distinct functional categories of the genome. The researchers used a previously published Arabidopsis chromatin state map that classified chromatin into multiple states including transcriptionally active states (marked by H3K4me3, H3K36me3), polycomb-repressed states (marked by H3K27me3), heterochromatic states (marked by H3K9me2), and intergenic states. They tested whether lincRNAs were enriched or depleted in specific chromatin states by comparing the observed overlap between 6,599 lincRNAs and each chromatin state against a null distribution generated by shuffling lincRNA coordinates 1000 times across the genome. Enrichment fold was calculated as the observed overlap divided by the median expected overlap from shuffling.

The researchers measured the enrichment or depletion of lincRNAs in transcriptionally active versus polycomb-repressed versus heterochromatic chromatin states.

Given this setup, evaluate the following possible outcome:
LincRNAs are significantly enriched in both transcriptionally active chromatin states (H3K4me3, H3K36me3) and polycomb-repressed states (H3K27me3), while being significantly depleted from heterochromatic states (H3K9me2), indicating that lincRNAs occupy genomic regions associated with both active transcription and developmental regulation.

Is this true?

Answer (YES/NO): NO